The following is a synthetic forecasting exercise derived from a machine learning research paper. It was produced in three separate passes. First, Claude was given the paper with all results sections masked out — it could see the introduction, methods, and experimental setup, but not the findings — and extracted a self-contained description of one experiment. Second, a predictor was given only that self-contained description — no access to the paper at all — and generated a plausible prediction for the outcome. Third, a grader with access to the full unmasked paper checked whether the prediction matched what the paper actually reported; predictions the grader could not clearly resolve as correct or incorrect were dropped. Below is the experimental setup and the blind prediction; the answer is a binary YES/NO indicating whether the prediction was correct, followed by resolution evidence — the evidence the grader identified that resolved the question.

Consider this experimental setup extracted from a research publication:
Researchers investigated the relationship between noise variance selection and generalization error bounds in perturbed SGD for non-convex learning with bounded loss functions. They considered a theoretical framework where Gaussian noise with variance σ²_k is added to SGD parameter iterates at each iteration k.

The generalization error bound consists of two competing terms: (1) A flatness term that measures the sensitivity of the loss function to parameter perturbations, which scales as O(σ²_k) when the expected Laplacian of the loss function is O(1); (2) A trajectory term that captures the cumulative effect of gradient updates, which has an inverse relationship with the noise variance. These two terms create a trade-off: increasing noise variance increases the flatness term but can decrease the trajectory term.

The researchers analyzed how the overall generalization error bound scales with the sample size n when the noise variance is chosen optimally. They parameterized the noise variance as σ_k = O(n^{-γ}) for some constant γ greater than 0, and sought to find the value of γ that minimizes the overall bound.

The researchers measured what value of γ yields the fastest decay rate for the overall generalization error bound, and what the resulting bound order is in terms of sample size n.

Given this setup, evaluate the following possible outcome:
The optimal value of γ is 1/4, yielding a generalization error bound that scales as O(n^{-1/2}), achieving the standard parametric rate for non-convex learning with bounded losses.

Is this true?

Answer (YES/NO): NO